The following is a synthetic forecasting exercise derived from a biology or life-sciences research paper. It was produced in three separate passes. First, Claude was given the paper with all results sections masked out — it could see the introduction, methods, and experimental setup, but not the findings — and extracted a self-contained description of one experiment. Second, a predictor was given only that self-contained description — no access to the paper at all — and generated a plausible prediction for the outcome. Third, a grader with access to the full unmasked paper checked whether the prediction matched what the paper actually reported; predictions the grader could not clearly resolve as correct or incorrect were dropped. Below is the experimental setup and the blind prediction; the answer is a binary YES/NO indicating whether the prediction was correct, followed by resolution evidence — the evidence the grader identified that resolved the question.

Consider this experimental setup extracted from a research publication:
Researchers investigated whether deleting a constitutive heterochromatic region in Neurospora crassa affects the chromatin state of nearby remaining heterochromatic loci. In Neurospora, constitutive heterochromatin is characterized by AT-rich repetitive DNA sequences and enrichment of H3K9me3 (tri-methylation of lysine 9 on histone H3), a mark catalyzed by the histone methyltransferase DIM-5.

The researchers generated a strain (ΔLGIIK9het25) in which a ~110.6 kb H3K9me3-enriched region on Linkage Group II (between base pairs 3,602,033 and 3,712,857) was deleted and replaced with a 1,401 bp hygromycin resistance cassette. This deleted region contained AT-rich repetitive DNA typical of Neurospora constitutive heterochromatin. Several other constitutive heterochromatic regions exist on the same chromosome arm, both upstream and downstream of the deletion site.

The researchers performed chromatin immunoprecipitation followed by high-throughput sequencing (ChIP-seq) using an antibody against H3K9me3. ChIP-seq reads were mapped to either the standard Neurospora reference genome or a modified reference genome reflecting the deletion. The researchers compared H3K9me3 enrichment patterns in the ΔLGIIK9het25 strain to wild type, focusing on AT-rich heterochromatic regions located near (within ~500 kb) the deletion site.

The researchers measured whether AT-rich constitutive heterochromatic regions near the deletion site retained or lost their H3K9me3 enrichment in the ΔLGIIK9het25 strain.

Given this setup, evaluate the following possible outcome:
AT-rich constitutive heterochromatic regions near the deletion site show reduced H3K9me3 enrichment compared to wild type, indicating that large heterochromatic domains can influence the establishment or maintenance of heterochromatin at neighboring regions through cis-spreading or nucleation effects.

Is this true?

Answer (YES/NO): NO